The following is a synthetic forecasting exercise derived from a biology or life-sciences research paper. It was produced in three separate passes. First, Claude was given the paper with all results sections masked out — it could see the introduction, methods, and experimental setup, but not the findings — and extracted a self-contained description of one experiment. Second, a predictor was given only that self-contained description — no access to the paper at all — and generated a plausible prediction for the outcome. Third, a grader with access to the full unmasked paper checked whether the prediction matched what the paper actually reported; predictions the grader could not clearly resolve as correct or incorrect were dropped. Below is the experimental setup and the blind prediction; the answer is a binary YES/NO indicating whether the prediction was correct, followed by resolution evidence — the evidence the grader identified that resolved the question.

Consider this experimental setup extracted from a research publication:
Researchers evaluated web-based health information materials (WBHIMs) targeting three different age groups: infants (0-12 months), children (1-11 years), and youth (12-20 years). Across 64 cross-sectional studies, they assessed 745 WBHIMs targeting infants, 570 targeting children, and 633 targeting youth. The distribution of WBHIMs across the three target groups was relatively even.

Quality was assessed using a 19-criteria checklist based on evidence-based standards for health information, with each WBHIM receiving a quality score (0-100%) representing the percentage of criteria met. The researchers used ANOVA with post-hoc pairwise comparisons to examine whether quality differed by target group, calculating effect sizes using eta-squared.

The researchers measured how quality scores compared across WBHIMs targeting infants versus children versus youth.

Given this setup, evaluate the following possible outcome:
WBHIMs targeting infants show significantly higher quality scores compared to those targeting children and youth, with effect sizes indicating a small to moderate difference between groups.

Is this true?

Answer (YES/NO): YES